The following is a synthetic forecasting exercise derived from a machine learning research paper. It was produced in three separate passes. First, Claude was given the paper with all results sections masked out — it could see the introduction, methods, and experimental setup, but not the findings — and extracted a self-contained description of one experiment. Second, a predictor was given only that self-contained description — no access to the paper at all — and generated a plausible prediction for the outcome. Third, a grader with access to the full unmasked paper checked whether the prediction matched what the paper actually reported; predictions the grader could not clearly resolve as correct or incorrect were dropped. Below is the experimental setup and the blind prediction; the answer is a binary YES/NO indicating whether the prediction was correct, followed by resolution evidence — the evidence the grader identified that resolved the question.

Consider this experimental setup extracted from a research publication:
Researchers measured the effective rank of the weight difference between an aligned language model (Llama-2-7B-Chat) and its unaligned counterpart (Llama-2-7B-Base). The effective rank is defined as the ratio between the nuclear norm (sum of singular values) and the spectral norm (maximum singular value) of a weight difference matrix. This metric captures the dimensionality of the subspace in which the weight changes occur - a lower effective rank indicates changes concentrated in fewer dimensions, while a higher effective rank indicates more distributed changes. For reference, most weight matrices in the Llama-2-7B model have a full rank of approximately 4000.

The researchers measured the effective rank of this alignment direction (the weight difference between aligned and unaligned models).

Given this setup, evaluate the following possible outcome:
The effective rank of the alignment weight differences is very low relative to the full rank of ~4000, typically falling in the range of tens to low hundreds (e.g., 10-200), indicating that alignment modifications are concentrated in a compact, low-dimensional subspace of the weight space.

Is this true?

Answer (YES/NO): NO